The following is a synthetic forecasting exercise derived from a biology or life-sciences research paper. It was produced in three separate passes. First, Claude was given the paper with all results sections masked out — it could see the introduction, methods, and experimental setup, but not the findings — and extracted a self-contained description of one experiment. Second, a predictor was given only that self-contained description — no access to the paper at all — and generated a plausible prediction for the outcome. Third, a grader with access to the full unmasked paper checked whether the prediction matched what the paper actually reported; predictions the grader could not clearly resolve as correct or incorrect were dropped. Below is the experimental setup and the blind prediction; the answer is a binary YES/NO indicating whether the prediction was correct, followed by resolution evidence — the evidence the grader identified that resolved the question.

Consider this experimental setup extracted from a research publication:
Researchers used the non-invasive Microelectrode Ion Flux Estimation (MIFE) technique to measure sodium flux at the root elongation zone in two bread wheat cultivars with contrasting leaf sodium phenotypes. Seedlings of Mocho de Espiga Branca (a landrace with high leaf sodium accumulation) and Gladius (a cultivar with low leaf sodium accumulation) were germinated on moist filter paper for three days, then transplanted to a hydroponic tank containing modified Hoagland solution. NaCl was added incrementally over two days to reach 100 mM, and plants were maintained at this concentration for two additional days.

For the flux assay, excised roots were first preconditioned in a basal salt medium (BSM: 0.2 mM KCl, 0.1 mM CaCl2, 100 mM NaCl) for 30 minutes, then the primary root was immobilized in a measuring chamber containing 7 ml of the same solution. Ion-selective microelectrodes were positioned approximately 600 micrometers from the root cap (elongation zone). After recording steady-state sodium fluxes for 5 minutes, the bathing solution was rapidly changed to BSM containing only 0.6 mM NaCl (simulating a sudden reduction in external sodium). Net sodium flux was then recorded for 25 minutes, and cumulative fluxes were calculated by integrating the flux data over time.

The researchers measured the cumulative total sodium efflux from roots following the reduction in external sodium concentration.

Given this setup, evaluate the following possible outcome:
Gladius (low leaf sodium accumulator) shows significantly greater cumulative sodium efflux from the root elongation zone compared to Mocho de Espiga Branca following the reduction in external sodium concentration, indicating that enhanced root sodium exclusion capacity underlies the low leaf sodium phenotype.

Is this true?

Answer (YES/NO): YES